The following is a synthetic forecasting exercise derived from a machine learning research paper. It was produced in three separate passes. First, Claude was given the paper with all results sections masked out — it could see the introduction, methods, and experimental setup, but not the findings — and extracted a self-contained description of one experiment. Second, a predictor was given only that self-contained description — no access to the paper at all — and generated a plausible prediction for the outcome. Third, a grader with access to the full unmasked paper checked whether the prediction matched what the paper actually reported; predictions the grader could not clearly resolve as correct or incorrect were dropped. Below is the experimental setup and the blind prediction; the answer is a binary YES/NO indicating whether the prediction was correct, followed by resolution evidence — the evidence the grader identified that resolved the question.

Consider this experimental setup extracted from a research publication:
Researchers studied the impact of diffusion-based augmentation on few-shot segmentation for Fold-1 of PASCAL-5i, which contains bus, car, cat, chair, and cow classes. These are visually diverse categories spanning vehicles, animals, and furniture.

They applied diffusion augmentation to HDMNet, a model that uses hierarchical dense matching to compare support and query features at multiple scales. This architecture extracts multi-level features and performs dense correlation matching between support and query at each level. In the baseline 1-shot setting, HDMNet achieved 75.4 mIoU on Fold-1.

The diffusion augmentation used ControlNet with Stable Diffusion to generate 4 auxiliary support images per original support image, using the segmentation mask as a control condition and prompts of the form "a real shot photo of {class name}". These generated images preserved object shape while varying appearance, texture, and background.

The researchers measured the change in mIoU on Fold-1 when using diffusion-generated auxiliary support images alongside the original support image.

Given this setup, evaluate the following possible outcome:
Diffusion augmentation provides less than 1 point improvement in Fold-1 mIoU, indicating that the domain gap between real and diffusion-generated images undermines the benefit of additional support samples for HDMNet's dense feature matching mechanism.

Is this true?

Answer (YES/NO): NO